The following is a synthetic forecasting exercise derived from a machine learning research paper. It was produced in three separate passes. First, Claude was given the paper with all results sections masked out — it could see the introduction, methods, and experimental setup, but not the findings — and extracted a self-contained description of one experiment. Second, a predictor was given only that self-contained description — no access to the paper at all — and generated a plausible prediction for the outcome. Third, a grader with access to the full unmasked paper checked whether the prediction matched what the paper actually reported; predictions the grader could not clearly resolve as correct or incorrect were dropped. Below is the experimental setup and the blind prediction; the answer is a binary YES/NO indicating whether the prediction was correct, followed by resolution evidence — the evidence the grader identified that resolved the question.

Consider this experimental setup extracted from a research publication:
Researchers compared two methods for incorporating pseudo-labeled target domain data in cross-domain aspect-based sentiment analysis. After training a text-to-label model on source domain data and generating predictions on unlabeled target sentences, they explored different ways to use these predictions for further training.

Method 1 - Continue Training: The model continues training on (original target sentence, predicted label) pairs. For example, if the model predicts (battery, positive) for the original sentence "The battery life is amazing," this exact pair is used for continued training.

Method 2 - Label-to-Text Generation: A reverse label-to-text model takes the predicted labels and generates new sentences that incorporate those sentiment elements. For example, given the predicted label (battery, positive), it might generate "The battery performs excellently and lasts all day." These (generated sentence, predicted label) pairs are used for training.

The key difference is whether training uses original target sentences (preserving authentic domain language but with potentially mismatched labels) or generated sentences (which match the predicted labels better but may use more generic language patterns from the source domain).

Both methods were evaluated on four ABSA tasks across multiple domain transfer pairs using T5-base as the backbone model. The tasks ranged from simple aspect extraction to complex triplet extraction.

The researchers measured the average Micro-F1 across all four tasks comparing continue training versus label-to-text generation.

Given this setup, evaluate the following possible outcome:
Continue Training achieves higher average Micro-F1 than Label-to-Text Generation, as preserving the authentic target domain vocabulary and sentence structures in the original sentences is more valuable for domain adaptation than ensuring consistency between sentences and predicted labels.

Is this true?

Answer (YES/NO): NO